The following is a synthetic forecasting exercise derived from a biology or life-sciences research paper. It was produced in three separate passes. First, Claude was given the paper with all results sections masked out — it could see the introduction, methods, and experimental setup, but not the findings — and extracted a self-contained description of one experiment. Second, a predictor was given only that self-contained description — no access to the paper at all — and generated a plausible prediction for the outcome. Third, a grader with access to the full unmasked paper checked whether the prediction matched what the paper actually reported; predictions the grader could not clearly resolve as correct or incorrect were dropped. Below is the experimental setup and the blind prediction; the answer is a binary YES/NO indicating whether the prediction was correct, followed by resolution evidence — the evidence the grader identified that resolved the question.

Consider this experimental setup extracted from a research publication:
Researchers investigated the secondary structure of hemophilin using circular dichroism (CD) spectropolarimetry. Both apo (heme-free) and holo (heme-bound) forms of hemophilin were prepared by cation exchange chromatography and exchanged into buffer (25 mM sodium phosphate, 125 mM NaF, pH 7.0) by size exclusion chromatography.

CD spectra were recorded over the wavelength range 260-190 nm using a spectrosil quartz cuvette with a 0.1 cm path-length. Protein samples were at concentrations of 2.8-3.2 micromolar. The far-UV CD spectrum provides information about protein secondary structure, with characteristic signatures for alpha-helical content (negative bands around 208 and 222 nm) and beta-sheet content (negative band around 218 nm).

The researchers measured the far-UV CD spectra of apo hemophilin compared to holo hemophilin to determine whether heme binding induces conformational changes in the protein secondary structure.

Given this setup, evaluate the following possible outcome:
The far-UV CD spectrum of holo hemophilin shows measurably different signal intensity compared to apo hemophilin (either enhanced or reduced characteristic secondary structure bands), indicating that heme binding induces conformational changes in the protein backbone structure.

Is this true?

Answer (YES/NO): NO